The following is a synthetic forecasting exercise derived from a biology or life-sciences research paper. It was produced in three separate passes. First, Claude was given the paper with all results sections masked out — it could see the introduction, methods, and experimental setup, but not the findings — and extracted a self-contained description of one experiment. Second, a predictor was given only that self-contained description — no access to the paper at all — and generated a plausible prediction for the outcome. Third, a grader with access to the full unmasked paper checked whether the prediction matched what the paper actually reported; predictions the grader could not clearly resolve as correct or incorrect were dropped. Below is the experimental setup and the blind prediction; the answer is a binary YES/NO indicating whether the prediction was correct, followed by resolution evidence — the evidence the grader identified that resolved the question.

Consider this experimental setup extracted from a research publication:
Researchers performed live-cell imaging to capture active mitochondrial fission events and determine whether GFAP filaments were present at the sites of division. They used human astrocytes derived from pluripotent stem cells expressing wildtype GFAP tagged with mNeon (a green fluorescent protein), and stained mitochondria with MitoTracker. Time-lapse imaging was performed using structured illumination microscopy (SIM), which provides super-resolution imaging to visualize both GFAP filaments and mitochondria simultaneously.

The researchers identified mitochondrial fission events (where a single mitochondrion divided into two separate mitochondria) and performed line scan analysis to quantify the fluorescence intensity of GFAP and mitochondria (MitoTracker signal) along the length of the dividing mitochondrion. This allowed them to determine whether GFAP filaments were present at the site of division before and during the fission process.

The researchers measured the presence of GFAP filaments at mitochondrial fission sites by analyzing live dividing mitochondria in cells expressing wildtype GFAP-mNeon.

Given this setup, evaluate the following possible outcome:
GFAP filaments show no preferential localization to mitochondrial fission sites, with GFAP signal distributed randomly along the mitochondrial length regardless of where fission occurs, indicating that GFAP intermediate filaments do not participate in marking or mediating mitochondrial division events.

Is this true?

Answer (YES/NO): NO